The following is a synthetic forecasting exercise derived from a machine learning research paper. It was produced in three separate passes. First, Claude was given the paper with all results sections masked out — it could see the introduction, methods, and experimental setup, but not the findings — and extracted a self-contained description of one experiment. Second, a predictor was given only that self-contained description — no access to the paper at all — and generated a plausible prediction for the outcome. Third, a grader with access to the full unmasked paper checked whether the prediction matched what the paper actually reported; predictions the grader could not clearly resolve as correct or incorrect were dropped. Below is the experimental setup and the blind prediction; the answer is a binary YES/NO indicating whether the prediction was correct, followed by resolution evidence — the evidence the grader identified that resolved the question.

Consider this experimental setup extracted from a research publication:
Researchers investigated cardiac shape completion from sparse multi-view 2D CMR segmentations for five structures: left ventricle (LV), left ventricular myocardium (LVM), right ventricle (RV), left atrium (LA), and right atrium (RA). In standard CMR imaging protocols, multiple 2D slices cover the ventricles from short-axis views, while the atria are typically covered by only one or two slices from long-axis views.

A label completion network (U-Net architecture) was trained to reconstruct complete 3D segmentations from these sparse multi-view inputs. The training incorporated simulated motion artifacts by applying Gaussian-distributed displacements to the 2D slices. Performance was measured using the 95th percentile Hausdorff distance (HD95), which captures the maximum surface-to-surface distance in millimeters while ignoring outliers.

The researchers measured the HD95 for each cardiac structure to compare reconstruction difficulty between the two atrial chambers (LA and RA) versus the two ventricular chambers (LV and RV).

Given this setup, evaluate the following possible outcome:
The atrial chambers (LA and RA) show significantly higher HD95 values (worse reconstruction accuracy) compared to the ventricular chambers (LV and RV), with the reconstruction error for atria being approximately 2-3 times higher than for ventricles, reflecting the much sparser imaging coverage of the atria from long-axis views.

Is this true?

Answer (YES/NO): NO